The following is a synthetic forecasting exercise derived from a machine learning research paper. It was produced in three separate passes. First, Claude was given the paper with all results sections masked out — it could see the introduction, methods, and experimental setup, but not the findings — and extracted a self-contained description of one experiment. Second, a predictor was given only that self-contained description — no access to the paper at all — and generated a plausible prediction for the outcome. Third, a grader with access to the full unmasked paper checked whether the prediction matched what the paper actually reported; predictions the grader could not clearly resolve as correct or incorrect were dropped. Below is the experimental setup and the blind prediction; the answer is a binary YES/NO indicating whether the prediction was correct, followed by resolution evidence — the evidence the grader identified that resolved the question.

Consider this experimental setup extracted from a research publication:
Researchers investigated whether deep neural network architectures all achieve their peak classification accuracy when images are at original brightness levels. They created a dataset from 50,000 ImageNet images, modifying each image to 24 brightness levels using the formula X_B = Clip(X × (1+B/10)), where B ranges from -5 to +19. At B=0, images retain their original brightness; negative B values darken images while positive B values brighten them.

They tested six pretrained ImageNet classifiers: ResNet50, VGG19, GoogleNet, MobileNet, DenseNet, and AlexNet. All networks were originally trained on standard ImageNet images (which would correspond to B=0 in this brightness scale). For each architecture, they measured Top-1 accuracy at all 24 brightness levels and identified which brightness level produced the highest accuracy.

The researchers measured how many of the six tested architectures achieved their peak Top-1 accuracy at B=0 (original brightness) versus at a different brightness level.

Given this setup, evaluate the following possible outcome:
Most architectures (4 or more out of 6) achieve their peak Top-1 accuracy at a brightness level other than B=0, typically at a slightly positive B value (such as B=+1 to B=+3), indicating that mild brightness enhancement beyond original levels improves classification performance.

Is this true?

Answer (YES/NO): NO